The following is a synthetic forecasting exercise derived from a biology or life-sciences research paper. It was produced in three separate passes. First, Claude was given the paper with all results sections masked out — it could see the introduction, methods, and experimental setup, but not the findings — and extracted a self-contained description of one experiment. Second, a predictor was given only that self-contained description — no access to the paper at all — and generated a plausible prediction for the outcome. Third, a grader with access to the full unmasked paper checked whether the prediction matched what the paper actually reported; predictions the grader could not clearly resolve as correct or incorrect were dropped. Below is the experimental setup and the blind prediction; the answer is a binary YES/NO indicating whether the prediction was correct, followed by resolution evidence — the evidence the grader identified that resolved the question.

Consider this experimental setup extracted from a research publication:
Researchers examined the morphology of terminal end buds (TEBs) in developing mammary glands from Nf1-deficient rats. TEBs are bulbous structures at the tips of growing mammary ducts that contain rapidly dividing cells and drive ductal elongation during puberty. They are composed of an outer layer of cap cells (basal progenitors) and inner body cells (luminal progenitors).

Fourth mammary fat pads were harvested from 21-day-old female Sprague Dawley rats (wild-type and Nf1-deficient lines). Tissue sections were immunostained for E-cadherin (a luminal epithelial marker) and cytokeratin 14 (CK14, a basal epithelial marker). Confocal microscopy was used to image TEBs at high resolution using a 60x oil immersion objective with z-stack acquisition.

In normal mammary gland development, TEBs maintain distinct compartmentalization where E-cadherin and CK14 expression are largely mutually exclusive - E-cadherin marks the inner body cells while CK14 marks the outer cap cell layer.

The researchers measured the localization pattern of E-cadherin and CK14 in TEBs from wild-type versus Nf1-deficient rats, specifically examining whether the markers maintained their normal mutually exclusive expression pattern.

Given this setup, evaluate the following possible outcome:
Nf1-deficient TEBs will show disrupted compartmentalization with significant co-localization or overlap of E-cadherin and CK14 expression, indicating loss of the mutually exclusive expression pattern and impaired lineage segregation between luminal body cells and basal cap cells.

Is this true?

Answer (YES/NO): YES